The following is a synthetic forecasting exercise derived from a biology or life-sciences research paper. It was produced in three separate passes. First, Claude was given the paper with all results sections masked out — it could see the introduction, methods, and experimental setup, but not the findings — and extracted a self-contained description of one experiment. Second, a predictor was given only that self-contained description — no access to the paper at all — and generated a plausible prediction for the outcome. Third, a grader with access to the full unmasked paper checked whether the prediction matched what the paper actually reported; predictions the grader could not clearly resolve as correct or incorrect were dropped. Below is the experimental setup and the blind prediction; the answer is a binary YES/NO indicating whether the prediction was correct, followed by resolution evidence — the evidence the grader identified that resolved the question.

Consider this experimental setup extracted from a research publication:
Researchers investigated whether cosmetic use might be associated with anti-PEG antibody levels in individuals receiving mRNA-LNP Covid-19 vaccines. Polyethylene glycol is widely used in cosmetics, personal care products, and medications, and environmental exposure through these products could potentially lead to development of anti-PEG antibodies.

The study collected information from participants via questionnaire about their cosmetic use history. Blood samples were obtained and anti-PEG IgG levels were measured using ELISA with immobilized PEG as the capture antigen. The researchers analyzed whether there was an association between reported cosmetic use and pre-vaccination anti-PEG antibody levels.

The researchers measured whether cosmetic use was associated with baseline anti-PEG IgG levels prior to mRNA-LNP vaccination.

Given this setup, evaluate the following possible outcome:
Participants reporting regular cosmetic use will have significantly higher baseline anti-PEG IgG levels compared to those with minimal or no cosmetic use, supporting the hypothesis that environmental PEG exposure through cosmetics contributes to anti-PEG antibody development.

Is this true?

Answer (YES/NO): NO